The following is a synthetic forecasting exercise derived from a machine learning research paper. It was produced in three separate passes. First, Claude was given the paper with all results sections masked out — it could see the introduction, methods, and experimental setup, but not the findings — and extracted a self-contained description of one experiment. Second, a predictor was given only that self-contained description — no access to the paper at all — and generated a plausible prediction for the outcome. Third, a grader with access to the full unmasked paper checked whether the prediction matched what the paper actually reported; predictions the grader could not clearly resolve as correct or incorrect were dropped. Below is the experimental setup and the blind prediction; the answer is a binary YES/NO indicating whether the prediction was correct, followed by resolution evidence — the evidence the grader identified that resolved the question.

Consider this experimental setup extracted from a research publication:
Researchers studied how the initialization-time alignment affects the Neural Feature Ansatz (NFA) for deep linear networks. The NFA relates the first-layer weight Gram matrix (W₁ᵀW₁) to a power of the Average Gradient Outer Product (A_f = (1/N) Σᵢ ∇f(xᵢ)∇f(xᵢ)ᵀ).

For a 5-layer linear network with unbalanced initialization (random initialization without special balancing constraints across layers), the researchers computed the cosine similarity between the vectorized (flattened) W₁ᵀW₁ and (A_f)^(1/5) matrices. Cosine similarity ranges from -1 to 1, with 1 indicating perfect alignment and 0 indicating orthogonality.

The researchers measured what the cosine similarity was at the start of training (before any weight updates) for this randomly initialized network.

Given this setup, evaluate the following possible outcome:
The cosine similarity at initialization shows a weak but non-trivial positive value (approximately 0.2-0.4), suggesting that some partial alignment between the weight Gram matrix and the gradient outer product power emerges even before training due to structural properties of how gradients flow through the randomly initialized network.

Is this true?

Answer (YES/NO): NO